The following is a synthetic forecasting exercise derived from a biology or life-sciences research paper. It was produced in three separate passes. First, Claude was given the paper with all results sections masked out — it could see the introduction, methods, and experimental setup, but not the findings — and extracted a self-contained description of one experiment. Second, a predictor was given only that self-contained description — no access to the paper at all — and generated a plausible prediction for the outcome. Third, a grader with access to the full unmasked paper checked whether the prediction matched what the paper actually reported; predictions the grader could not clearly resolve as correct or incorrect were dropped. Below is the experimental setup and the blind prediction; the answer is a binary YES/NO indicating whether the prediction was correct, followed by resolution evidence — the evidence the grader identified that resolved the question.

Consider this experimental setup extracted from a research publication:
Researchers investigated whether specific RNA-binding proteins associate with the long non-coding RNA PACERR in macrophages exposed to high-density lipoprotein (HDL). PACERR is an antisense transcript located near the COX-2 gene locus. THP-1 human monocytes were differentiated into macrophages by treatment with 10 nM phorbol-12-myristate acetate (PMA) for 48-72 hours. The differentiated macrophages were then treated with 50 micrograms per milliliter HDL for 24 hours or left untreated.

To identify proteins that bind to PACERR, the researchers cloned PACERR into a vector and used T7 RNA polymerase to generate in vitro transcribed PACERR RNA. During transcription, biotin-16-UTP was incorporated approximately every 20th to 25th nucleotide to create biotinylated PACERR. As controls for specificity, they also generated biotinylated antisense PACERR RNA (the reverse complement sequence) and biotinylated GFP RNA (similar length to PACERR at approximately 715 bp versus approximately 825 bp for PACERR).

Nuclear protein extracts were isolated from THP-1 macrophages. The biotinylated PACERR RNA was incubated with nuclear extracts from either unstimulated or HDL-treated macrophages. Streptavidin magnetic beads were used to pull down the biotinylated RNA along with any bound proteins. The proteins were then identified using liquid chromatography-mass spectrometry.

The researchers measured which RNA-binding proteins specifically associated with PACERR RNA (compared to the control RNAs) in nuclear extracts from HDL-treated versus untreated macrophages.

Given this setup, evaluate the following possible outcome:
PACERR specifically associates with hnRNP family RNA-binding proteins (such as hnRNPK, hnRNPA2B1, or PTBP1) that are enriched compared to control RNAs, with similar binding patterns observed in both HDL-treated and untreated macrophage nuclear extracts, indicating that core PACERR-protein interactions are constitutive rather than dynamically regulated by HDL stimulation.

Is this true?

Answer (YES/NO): NO